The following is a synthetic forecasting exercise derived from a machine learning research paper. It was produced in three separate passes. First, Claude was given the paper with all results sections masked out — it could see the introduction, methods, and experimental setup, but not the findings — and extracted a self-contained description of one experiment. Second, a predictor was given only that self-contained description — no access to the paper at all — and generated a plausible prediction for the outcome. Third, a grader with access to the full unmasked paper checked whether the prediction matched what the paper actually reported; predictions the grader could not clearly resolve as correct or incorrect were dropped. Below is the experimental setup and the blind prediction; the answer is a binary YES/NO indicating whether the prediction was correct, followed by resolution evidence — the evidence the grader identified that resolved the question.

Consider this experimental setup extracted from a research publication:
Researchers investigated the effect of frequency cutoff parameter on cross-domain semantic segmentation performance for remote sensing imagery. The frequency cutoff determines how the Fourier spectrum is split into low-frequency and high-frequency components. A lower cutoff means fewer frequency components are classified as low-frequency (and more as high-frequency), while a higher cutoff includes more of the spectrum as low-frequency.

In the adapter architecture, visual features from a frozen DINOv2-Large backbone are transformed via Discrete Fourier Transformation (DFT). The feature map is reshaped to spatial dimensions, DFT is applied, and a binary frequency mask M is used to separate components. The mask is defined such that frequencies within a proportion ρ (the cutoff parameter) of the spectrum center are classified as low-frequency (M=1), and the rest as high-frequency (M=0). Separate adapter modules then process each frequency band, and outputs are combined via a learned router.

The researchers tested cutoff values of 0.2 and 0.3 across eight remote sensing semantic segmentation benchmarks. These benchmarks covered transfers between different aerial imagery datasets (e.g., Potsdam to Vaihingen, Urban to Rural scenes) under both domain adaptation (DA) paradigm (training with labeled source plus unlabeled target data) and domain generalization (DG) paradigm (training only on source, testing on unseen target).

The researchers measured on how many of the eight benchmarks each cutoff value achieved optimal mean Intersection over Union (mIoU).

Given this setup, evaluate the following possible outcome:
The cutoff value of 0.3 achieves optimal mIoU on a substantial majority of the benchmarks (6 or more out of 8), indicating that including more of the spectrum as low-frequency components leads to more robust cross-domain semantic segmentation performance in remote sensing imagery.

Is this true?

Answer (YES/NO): YES